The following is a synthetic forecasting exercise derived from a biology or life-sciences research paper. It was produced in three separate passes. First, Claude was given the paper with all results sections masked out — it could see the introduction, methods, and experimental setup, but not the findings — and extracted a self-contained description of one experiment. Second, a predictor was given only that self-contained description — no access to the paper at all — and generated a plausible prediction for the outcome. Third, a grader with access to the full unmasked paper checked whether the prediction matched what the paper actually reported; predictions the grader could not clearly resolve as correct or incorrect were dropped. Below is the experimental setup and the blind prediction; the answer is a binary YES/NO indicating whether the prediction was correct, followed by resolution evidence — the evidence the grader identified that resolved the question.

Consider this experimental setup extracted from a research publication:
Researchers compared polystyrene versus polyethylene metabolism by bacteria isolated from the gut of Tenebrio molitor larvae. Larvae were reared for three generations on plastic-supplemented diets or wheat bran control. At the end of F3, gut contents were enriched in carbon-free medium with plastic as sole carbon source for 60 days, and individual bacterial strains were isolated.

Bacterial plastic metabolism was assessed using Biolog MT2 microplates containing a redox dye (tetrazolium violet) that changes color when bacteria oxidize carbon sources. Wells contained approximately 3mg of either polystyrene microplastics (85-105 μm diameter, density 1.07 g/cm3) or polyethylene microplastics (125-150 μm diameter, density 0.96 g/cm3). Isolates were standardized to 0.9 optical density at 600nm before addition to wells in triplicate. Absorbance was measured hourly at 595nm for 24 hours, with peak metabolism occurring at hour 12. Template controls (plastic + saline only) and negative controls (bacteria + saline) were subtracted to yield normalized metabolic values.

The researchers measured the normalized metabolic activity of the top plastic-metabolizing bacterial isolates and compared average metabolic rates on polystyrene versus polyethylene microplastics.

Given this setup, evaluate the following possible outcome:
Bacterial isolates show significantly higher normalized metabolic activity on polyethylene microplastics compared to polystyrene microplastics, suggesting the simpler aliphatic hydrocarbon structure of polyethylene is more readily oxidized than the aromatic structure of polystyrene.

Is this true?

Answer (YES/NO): YES